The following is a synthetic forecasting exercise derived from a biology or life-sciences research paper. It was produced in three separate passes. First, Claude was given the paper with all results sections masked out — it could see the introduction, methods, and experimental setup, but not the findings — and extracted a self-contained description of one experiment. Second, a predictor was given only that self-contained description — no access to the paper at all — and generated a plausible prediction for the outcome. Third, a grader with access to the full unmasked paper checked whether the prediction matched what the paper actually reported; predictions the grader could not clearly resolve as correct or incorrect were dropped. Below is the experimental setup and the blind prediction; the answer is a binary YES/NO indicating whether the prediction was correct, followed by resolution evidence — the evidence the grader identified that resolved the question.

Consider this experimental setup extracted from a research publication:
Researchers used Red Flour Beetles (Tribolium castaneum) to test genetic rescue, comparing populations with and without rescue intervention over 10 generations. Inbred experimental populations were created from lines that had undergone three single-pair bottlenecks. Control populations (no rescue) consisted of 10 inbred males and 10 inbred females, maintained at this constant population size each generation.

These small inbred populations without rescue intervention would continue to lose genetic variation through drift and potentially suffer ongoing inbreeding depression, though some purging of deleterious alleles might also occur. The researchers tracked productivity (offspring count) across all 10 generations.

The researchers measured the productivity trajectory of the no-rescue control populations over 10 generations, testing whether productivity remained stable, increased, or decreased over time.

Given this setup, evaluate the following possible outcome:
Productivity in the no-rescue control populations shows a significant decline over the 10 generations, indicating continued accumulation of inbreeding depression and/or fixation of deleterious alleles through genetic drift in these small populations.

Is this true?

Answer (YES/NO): NO